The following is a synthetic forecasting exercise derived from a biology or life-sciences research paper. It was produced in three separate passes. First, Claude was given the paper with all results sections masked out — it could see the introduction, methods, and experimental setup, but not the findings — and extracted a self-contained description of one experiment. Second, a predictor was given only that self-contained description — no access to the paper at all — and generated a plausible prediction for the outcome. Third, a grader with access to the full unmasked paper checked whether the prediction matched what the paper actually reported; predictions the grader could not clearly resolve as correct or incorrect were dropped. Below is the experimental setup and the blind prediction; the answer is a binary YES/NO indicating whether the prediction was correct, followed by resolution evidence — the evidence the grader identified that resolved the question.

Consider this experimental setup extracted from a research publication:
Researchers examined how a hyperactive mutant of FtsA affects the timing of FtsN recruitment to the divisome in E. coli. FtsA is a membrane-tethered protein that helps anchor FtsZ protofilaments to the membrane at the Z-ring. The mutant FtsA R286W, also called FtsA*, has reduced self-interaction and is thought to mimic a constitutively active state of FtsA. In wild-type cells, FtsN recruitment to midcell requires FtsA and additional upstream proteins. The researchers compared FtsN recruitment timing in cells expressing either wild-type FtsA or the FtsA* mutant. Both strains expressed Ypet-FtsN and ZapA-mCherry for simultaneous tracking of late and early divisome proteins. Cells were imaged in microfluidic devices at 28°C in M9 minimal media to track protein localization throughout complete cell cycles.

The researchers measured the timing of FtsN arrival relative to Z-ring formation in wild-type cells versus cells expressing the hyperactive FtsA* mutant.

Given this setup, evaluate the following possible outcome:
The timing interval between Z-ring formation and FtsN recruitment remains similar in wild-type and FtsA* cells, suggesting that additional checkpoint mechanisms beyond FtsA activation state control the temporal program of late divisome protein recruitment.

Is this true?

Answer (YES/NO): NO